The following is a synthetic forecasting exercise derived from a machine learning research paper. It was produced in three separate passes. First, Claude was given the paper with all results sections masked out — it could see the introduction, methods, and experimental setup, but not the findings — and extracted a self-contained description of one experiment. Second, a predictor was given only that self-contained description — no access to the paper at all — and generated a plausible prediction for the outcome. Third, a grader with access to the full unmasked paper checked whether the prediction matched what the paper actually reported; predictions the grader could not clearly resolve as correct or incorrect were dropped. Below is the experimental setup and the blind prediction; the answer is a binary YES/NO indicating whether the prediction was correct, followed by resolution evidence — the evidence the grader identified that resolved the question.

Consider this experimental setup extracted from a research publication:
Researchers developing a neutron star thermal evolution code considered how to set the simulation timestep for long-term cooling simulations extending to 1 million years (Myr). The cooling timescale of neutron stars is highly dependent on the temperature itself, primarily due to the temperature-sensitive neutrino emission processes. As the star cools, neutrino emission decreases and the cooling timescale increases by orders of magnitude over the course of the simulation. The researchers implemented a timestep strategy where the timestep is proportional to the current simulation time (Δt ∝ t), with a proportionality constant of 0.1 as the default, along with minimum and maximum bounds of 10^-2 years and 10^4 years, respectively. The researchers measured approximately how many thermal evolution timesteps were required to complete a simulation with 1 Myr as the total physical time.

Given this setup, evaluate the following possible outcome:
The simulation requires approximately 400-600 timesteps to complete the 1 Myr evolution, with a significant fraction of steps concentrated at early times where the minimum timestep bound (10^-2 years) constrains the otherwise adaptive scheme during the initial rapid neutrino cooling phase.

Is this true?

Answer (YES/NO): NO